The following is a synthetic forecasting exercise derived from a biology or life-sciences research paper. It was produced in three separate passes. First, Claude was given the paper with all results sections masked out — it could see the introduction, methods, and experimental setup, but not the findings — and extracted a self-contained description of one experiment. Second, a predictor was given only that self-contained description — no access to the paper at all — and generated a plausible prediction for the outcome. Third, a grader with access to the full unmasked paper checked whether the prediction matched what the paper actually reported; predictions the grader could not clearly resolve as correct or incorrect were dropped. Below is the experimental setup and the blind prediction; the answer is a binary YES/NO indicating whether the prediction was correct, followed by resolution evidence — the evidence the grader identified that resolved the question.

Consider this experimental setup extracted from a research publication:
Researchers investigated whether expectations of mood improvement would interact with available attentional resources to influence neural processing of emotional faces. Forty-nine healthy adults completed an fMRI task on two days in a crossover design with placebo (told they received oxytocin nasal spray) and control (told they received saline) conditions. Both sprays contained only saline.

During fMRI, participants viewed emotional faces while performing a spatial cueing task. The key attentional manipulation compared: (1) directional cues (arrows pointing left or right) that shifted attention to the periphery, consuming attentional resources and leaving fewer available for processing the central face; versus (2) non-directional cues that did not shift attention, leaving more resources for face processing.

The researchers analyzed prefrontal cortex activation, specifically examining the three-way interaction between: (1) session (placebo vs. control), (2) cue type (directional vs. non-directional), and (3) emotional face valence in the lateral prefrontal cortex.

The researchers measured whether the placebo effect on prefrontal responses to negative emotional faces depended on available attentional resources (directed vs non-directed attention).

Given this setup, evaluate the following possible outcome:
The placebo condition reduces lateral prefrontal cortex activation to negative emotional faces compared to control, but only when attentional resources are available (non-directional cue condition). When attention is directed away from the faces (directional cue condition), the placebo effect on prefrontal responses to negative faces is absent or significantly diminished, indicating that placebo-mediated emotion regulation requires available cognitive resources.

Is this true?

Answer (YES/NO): NO